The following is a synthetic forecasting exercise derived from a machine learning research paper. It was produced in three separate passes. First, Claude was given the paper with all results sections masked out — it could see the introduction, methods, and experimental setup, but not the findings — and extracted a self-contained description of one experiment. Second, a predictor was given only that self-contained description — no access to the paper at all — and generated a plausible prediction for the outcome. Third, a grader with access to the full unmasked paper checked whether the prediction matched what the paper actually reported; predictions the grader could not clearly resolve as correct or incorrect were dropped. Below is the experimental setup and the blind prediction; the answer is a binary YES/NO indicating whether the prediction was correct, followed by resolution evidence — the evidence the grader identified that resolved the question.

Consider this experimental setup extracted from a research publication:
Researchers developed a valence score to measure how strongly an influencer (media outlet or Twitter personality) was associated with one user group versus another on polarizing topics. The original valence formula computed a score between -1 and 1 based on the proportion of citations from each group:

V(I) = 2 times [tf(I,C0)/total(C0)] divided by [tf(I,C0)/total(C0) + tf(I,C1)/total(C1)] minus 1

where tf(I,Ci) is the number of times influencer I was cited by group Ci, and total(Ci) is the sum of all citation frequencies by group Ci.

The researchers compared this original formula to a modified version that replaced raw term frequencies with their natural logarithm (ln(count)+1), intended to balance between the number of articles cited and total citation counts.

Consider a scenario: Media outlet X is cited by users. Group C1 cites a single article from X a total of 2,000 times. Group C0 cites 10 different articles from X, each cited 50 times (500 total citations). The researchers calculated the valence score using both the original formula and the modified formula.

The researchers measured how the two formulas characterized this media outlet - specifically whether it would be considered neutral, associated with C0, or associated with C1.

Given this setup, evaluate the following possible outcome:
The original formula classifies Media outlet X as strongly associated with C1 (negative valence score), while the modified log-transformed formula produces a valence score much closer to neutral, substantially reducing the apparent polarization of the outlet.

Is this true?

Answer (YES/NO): NO